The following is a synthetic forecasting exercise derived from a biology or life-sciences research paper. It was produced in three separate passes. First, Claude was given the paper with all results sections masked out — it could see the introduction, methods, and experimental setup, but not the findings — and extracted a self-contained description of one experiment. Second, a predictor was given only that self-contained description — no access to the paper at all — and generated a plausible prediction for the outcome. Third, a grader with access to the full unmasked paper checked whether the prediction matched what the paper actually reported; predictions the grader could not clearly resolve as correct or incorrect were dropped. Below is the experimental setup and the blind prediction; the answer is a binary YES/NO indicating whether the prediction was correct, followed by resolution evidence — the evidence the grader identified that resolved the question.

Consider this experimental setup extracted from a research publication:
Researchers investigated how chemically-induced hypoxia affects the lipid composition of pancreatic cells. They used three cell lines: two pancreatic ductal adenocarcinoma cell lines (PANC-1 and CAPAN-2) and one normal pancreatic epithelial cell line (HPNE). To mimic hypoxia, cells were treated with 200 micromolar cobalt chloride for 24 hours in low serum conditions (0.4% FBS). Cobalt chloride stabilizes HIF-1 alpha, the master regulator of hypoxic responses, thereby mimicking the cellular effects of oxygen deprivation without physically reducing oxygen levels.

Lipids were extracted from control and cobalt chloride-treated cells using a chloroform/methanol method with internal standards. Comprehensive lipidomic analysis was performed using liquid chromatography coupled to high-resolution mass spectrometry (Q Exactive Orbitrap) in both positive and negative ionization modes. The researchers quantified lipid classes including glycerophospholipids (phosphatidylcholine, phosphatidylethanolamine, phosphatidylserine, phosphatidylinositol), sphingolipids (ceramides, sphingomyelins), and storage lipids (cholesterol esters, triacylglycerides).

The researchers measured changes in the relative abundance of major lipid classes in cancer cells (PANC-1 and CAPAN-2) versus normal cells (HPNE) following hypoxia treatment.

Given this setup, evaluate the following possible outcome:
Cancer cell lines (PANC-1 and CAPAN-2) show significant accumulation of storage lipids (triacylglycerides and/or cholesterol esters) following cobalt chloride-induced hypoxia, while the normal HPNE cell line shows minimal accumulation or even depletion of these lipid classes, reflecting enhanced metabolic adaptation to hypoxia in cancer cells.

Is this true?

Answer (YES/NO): YES